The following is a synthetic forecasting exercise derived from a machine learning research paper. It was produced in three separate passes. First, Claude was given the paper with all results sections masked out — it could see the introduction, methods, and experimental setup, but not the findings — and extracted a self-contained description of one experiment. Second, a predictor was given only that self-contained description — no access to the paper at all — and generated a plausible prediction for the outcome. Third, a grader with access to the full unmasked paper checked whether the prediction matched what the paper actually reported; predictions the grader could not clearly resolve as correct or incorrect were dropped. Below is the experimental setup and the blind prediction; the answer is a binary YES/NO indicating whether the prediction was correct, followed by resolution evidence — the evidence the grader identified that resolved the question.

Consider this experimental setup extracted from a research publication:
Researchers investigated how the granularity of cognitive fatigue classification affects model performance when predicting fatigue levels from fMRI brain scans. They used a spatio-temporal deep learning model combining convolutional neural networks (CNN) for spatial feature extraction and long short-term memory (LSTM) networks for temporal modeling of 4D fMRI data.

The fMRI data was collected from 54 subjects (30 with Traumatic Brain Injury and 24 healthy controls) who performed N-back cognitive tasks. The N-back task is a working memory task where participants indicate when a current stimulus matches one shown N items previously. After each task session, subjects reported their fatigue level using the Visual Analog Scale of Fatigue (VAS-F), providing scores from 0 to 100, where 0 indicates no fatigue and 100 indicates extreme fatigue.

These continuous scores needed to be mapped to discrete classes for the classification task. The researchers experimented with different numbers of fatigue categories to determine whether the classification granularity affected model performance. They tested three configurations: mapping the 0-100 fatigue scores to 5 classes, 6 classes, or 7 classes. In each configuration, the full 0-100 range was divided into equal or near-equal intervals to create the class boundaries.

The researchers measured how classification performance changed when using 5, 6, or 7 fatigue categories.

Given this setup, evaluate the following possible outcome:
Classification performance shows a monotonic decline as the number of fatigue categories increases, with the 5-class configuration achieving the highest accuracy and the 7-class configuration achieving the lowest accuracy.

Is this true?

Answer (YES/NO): NO